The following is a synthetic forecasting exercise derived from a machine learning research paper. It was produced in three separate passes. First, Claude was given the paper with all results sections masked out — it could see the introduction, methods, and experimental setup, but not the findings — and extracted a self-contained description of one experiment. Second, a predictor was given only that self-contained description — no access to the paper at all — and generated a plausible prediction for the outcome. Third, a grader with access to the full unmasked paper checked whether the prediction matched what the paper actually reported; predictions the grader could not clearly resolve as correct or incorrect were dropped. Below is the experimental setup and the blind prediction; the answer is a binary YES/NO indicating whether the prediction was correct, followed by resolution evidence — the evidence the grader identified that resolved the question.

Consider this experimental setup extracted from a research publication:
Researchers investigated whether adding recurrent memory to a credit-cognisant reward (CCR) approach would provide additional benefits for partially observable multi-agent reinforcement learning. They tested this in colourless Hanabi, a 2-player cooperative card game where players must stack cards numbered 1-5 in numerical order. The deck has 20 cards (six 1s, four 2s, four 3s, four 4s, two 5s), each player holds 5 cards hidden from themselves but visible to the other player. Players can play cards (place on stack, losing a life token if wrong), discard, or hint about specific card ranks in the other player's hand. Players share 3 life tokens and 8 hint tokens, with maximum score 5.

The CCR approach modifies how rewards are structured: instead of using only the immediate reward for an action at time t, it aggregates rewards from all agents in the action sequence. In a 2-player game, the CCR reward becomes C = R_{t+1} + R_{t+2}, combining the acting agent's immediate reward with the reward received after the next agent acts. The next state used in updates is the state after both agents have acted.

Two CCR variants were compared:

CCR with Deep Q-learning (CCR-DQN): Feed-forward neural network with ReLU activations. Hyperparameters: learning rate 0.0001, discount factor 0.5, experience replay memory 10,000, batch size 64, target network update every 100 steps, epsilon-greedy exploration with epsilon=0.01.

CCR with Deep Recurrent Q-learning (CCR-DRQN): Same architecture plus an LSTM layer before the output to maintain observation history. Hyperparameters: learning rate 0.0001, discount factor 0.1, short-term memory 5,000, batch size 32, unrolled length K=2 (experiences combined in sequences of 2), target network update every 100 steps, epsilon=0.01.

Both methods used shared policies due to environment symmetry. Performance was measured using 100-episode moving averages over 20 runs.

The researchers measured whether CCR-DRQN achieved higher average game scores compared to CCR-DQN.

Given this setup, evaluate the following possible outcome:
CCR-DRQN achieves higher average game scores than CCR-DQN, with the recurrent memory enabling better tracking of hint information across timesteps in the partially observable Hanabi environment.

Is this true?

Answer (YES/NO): NO